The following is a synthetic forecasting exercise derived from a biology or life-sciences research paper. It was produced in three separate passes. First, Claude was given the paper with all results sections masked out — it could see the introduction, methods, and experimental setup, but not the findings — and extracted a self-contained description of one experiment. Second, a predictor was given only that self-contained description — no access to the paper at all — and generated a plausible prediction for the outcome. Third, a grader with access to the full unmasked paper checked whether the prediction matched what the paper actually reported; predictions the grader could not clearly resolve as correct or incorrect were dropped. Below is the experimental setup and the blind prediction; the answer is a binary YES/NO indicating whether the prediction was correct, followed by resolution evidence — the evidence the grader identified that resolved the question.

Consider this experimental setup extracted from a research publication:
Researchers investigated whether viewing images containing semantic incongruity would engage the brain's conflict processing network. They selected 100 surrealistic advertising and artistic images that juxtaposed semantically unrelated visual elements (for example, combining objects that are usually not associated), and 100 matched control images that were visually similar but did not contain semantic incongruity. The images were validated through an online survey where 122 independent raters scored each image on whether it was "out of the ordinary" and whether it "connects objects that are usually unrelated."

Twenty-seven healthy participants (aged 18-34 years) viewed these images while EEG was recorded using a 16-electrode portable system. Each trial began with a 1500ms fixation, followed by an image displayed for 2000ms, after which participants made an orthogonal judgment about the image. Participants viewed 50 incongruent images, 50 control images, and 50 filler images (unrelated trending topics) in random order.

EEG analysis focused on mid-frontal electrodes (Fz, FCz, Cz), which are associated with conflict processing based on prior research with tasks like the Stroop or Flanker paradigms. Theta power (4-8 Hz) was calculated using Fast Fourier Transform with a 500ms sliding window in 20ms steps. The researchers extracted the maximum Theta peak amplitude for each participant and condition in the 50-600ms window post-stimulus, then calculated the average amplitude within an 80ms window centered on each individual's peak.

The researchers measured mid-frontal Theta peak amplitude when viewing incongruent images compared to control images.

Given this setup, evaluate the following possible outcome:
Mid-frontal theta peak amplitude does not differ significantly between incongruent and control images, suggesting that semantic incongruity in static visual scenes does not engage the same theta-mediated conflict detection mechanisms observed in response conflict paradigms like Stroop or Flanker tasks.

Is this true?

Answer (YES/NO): NO